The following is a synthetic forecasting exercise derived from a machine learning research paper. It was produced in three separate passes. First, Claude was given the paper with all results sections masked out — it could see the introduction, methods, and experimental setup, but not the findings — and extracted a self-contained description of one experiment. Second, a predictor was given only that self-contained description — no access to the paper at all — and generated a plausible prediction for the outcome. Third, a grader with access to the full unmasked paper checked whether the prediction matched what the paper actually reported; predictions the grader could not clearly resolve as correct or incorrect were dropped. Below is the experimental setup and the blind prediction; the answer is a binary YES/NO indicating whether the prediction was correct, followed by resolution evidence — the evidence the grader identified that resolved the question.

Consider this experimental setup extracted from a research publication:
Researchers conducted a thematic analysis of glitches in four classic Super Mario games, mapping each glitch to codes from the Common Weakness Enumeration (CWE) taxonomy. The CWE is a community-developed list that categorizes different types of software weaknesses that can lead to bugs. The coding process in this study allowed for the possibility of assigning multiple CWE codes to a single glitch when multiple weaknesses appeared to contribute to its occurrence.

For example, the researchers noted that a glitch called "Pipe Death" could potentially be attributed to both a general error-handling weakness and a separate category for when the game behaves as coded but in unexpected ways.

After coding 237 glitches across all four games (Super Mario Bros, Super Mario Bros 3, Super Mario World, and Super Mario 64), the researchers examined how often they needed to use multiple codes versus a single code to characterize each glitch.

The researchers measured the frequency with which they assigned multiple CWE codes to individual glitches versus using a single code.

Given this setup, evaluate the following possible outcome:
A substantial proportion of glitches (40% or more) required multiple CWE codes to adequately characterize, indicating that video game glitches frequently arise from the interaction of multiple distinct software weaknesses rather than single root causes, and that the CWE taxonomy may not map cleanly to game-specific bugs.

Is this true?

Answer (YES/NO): NO